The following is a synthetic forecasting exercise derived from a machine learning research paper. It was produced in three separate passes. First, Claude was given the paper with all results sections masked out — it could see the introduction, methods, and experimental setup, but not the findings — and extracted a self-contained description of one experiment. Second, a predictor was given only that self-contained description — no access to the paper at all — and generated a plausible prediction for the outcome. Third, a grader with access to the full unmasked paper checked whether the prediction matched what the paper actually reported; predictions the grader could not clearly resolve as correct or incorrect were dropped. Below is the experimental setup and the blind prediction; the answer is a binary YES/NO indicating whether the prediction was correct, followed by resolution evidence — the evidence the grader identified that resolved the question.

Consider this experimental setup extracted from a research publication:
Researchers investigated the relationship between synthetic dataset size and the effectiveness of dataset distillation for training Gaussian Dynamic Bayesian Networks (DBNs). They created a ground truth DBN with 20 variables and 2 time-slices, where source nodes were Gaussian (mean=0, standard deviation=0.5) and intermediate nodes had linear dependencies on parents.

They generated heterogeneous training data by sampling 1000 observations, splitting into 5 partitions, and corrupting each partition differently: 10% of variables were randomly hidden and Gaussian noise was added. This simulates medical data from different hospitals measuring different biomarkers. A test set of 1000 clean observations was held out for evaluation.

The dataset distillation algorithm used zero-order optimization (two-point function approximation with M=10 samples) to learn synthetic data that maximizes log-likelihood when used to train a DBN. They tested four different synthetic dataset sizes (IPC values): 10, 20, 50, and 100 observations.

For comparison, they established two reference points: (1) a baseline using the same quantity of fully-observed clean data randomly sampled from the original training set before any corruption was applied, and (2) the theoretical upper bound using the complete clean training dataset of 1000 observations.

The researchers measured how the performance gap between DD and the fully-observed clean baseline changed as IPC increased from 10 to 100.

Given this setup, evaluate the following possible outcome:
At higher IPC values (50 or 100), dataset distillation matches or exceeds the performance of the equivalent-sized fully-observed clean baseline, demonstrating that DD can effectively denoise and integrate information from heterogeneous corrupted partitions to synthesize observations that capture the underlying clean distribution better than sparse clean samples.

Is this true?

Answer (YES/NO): YES